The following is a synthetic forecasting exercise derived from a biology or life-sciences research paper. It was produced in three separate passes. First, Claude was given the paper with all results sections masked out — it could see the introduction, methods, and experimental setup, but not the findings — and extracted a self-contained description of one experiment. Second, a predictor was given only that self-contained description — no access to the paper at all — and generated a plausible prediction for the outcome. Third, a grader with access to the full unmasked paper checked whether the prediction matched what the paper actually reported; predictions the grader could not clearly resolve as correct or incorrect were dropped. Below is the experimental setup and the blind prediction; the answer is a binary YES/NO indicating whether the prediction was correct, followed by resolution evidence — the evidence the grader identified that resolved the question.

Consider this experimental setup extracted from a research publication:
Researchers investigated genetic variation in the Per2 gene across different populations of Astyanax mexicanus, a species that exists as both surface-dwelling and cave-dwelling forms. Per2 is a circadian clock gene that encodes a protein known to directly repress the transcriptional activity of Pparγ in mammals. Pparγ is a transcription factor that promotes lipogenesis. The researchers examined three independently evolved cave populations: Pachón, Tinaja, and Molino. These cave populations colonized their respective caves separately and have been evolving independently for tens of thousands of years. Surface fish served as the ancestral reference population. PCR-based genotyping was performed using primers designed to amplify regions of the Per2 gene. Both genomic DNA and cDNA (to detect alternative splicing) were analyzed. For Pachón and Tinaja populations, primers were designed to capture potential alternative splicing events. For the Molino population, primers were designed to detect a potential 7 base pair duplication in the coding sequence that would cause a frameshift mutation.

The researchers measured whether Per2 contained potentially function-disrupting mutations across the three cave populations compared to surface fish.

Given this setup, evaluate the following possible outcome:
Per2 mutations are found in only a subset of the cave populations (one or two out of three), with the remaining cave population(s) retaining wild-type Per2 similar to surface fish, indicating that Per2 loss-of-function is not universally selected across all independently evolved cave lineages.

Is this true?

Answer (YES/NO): NO